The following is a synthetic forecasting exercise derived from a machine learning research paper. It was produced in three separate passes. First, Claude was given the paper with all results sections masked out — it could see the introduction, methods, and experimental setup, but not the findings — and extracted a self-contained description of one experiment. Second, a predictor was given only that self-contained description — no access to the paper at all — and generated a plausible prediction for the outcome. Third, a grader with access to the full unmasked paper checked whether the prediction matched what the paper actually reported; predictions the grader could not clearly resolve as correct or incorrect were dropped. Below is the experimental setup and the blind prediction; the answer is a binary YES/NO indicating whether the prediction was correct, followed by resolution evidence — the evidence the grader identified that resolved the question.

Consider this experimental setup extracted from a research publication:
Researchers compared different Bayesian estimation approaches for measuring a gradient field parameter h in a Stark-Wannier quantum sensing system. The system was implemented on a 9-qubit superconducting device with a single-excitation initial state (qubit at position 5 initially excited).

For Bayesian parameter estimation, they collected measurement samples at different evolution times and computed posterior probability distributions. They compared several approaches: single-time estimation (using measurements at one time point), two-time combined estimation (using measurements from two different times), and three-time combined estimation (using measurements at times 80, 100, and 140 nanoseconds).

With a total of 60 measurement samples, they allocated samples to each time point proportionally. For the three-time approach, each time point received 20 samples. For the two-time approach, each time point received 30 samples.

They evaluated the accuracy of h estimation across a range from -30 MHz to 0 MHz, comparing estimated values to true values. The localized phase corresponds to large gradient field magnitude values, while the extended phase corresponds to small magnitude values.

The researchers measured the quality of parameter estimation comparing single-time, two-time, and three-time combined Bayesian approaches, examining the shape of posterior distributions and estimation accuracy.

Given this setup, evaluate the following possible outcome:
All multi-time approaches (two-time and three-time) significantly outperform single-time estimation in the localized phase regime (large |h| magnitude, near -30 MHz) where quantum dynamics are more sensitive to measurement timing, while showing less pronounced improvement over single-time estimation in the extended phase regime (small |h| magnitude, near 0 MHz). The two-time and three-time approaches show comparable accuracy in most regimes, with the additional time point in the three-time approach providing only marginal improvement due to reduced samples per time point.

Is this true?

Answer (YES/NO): NO